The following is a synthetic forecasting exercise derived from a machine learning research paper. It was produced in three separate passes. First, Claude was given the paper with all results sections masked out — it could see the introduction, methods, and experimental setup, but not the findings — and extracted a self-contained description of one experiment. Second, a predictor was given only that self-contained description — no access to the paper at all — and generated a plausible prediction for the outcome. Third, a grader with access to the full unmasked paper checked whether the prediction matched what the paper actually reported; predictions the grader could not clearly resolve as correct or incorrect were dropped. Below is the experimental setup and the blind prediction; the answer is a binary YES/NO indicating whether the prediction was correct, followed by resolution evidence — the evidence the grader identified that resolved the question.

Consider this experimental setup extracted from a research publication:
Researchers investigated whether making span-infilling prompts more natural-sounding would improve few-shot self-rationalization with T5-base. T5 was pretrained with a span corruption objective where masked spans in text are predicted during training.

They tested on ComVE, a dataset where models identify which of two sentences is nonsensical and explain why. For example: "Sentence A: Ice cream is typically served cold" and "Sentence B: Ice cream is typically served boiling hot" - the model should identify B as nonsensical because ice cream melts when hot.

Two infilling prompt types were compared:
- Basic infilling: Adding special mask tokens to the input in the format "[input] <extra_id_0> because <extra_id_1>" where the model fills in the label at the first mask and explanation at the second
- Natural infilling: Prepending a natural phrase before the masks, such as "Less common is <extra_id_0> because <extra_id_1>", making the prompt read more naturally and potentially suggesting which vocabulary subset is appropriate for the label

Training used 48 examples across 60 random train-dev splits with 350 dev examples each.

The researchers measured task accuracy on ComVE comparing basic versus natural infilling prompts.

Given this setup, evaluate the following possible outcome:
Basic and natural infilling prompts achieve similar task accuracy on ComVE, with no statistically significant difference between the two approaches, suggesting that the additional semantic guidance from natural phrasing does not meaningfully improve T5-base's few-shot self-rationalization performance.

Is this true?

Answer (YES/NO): YES